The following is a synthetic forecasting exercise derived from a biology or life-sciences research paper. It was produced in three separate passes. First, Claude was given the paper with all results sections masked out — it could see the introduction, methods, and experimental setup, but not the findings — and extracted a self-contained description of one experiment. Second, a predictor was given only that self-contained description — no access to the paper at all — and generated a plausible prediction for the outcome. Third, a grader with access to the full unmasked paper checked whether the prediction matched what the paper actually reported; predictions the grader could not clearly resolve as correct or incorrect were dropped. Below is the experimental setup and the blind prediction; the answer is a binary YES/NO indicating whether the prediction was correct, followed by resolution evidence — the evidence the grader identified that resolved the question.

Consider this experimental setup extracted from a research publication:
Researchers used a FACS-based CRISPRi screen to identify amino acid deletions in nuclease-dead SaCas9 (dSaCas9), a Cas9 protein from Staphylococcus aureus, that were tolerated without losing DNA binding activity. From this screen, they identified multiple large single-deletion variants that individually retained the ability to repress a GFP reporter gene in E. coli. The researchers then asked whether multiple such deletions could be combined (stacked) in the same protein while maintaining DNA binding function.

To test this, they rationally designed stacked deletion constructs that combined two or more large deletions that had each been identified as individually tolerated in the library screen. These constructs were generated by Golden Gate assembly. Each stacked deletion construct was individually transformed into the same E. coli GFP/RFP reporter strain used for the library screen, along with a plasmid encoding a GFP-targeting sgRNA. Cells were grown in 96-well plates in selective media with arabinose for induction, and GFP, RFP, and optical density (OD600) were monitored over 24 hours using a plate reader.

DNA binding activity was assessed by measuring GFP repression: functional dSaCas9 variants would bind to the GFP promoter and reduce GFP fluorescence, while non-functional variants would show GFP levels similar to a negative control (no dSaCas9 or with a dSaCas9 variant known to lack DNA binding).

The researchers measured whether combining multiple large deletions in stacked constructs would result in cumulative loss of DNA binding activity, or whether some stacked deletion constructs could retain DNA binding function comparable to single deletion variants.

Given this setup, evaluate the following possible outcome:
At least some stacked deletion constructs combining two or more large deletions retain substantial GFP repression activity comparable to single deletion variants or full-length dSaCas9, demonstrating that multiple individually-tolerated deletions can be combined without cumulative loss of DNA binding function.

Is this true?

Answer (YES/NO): NO